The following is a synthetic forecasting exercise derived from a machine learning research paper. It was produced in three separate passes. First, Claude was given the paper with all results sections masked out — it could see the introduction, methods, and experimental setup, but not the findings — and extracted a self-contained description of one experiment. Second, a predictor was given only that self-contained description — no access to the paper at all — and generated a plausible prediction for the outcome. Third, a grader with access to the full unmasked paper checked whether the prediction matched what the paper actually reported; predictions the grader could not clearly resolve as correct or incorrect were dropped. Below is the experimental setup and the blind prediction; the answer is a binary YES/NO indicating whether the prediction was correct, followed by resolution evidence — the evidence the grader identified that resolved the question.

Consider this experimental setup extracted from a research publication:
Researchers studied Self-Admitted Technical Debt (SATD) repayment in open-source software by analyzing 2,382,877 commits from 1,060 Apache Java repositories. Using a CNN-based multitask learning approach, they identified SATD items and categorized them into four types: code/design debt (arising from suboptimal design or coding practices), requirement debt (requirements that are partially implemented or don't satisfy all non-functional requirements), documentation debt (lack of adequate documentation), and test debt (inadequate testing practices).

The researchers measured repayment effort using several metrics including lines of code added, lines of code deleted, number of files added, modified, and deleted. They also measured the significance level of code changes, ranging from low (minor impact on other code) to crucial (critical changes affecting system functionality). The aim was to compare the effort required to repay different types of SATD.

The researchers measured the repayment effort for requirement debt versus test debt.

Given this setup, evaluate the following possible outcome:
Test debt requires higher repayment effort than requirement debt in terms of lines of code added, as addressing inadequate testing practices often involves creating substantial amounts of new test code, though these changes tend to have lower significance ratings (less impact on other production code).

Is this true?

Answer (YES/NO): NO